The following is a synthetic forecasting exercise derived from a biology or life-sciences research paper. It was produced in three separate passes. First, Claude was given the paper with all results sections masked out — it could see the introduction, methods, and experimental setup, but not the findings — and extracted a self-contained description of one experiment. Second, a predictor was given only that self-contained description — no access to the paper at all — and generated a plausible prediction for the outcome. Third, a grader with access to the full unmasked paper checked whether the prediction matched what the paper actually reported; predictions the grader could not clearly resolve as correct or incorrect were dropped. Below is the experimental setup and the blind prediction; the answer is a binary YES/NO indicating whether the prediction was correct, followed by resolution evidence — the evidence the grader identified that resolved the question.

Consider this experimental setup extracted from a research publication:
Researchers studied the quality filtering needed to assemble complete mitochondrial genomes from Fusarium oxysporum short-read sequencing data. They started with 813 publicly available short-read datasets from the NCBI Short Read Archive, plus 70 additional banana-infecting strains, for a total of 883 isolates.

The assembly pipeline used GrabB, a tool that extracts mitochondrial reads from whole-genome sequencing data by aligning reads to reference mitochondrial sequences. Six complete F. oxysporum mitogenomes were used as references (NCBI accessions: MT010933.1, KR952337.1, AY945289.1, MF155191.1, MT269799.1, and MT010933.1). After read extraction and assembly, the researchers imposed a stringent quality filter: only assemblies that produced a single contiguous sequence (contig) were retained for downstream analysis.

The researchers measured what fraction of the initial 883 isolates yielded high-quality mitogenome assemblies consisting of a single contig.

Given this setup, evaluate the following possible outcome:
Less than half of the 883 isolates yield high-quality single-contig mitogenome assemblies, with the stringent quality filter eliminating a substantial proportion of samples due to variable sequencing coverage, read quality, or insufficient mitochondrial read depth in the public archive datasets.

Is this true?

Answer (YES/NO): NO